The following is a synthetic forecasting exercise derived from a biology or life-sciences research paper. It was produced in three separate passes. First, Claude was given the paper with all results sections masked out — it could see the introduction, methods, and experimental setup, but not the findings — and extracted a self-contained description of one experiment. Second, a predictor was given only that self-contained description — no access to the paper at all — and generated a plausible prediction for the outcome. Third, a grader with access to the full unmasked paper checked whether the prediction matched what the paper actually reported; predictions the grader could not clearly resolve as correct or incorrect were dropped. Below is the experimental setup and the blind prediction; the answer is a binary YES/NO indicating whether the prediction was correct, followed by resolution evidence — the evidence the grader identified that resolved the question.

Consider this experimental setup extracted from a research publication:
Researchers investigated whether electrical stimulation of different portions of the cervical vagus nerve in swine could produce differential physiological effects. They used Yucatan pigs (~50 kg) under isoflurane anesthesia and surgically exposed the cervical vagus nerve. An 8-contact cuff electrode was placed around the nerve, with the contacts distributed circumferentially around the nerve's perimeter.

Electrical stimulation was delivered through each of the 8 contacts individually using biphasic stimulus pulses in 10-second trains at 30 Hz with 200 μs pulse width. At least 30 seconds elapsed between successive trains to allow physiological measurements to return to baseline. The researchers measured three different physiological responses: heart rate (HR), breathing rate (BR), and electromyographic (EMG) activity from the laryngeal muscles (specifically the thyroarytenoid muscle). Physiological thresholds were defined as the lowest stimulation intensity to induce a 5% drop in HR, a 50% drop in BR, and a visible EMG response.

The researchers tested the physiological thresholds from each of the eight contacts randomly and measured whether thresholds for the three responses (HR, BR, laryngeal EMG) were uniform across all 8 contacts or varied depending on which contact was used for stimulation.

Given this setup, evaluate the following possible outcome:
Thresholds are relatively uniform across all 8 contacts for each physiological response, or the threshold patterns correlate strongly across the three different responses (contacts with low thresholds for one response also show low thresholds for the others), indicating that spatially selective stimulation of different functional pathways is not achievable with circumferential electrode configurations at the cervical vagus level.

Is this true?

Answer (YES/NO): NO